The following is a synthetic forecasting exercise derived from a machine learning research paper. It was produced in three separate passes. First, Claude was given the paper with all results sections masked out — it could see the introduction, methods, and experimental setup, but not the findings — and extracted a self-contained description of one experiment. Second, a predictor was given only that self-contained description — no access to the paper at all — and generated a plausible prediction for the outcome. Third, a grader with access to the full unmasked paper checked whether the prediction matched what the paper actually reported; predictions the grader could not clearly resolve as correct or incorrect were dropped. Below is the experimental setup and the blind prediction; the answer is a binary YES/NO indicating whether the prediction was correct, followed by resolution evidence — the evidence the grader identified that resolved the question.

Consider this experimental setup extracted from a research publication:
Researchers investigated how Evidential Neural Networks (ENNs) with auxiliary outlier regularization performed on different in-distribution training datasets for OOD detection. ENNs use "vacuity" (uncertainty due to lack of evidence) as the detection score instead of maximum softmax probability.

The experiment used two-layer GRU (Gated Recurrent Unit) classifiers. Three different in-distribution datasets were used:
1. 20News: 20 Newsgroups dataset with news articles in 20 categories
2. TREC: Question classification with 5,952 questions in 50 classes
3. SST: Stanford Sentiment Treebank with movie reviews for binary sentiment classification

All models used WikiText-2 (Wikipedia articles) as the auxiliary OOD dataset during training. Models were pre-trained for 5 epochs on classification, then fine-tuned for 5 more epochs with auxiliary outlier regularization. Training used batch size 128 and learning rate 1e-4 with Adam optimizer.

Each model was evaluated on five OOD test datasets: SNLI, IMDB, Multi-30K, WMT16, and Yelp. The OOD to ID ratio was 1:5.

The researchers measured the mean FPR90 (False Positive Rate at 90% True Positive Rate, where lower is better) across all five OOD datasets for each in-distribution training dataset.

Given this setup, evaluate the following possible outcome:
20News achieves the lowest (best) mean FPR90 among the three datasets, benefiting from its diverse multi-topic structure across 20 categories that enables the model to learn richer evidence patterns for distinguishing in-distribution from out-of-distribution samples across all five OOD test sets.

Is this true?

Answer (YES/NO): NO